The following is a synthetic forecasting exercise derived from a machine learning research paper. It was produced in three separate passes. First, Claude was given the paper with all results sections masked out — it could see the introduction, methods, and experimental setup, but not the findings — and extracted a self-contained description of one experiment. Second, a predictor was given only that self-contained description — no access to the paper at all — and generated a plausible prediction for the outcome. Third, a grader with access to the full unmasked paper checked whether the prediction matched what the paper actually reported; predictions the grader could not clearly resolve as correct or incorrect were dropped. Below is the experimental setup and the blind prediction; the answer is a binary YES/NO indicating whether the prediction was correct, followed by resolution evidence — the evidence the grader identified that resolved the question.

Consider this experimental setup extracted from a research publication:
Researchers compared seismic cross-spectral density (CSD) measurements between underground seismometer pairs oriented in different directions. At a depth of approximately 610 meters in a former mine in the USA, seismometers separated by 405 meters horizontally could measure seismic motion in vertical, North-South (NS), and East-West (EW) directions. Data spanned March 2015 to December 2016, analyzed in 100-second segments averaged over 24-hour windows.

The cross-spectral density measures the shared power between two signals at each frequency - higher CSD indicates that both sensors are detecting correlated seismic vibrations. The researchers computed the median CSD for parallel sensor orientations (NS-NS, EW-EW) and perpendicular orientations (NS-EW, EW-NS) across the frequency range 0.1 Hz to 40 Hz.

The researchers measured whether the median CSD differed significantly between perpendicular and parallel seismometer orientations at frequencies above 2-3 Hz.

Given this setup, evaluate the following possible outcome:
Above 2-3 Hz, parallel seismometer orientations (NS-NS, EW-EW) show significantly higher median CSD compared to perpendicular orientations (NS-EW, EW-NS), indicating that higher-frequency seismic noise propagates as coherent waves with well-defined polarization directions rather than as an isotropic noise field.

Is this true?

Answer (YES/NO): NO